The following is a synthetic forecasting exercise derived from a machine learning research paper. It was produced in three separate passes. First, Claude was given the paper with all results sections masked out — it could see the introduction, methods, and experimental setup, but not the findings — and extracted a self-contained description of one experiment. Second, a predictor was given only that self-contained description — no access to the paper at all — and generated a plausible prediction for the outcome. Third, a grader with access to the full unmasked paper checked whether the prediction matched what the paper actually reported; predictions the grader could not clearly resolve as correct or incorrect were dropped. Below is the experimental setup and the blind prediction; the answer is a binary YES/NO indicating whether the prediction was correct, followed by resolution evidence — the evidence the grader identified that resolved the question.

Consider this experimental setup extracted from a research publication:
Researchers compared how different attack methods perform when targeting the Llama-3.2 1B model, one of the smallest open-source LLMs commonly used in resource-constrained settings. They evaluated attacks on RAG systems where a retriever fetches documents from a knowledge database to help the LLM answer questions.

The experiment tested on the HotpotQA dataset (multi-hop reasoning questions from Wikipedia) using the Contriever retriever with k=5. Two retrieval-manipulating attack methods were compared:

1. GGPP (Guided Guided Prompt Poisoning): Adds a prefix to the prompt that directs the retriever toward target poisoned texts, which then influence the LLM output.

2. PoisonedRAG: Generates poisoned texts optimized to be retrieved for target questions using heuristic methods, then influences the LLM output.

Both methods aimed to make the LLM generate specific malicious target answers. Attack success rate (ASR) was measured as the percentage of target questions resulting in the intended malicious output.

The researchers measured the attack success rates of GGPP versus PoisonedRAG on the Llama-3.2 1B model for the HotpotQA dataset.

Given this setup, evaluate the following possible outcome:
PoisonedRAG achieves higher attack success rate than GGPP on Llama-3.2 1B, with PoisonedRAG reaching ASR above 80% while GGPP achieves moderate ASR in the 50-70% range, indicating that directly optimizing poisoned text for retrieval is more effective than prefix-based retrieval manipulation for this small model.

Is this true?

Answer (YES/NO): NO